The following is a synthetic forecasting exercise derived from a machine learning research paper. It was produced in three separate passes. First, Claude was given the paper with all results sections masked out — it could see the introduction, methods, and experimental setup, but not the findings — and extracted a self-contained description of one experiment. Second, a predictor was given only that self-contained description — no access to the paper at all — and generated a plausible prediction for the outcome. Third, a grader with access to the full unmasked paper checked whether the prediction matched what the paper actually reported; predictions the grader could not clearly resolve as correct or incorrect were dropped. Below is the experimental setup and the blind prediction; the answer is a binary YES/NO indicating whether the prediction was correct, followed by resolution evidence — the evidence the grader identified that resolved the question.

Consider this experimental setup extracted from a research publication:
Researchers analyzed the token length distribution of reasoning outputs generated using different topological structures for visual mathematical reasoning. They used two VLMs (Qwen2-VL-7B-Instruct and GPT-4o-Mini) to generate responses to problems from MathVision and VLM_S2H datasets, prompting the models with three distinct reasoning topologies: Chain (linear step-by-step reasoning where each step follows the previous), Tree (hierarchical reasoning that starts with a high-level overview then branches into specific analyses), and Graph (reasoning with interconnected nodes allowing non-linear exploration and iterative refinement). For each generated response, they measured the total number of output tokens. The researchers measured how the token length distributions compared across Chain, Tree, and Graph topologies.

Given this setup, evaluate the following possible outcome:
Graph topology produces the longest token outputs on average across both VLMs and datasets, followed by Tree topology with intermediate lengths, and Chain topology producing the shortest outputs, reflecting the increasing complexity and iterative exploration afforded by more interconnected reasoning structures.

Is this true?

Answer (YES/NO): NO